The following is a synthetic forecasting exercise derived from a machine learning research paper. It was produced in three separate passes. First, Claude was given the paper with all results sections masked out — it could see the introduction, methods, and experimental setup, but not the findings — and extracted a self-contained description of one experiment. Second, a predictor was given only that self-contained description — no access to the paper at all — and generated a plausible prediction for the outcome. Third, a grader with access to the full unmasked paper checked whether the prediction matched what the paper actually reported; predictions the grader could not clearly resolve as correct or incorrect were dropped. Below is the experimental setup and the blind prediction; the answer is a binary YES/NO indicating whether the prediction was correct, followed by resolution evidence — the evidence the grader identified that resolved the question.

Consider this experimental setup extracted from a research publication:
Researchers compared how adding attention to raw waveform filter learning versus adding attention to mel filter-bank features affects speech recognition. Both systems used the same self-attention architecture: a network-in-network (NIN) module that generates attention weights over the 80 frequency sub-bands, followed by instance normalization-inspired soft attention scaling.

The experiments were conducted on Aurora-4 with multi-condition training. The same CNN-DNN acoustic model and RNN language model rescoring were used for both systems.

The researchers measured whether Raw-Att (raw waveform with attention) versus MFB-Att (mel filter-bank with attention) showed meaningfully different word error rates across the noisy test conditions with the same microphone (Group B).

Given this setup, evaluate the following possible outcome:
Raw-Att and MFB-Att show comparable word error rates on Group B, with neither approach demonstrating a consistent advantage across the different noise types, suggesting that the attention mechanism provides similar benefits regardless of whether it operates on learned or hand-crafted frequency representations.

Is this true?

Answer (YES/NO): NO